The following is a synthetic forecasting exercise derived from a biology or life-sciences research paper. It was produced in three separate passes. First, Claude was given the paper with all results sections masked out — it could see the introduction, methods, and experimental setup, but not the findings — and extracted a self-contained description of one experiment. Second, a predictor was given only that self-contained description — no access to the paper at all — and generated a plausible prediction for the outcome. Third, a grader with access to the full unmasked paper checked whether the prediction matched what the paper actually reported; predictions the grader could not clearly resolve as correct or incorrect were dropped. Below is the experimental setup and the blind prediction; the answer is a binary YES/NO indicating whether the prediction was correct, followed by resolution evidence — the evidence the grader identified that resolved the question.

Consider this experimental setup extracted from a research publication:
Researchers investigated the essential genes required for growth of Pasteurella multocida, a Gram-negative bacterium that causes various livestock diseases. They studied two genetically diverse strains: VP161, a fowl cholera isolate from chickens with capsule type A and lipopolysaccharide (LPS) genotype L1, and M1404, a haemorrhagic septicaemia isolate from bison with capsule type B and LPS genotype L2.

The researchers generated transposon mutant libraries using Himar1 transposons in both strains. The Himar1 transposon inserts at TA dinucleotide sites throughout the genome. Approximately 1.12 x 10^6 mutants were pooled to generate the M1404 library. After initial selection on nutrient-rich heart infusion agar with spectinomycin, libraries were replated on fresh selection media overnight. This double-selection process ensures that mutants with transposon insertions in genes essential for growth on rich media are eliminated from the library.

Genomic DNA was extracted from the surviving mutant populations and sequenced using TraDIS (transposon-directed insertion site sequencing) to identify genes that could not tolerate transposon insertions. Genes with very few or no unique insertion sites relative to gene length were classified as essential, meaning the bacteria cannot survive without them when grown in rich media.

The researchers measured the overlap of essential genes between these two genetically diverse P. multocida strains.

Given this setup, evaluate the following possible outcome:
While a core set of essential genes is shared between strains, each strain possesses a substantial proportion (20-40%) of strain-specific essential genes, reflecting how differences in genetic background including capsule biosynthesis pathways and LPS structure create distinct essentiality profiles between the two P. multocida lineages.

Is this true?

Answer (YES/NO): NO